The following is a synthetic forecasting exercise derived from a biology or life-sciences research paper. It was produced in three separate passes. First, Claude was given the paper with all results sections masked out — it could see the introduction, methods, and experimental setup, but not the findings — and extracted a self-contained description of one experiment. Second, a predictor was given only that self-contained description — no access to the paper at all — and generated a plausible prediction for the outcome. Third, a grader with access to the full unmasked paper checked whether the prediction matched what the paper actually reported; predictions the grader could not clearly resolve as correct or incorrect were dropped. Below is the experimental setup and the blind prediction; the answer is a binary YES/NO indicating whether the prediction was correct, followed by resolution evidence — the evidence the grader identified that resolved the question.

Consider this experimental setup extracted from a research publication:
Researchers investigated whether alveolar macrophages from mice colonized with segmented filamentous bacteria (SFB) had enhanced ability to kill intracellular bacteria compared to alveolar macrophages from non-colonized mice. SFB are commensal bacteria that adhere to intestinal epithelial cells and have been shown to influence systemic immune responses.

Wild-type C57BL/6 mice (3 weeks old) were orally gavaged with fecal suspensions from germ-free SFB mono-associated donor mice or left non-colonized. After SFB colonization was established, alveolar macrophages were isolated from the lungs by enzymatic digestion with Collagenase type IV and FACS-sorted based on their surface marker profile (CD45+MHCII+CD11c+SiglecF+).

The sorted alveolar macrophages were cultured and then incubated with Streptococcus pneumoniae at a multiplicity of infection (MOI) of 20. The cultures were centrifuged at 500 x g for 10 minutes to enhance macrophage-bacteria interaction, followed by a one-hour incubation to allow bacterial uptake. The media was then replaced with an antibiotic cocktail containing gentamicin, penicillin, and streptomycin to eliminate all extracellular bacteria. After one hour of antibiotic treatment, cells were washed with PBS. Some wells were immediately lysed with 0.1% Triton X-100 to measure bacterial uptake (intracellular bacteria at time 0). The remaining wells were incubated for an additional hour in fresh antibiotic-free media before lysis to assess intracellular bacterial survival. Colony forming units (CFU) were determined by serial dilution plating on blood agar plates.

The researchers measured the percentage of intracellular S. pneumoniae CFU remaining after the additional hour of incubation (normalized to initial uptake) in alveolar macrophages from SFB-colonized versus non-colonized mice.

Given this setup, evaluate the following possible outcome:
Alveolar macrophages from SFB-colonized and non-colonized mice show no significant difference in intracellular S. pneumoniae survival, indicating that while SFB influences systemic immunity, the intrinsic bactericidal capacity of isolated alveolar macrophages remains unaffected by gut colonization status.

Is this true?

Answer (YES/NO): NO